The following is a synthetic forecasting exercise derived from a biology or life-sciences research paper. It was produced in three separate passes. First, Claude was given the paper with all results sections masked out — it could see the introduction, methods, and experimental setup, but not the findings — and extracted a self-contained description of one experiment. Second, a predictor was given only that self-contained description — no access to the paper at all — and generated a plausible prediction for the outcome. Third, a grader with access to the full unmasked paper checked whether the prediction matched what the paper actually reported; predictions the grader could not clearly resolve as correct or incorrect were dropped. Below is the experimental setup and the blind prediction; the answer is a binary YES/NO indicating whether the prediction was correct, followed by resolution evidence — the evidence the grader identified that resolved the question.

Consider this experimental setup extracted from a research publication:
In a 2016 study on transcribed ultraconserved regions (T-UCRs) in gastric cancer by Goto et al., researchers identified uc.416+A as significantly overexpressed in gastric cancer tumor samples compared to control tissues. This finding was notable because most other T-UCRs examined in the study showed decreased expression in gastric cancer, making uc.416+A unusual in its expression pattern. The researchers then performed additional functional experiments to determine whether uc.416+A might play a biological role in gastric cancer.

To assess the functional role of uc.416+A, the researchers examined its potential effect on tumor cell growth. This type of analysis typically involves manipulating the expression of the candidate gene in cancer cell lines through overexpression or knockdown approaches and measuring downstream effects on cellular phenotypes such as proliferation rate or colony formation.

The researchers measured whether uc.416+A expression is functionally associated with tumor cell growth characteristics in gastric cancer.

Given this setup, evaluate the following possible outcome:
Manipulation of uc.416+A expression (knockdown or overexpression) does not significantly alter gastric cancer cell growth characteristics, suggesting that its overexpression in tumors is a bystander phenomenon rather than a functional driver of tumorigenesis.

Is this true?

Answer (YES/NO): NO